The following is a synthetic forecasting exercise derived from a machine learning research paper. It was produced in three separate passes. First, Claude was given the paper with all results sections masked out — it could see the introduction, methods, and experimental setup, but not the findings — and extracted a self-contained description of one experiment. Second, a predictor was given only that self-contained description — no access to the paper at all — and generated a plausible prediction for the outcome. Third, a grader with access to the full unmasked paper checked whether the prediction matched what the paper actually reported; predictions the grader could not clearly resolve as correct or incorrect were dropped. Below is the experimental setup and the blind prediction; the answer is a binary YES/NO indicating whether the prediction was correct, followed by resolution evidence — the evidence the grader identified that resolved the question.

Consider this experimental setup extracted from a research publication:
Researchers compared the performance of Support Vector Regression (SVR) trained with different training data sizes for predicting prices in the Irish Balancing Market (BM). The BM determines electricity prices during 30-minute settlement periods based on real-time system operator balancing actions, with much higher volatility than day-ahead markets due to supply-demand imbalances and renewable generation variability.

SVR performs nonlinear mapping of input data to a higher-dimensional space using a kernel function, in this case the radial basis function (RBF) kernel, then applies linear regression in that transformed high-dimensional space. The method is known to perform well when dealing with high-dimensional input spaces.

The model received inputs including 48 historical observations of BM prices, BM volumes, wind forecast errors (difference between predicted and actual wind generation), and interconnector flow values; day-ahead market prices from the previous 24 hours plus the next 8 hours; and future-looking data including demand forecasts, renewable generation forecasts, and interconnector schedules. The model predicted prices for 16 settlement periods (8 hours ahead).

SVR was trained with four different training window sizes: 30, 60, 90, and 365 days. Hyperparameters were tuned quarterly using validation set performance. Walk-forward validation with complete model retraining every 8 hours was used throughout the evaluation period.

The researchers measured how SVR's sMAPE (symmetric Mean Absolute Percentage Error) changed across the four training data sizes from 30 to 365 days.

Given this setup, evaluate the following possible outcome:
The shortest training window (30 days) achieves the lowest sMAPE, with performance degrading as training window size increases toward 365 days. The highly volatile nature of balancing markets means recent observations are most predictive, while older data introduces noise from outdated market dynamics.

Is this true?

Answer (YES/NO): NO